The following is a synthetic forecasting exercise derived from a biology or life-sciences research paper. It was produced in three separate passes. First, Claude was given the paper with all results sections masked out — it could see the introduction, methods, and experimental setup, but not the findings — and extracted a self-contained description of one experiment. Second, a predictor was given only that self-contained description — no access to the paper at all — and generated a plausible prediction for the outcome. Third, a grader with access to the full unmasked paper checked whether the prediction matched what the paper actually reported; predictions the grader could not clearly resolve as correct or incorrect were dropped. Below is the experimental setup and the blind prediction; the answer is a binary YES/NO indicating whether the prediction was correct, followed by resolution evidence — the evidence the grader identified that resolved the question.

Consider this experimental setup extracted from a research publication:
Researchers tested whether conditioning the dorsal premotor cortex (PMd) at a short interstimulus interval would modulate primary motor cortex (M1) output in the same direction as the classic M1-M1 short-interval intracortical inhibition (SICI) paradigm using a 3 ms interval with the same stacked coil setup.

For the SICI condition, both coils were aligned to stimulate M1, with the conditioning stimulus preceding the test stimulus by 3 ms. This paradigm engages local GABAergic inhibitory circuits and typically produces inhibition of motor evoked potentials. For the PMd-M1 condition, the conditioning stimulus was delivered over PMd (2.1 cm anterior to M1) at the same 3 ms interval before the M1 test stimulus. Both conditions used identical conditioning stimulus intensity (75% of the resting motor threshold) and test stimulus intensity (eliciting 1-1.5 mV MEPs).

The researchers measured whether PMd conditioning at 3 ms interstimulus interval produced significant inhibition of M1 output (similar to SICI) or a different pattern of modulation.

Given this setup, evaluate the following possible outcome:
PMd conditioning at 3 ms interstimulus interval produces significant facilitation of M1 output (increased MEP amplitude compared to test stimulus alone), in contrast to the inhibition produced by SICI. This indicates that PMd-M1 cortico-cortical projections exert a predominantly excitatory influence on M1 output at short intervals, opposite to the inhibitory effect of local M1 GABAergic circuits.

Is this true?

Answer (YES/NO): NO